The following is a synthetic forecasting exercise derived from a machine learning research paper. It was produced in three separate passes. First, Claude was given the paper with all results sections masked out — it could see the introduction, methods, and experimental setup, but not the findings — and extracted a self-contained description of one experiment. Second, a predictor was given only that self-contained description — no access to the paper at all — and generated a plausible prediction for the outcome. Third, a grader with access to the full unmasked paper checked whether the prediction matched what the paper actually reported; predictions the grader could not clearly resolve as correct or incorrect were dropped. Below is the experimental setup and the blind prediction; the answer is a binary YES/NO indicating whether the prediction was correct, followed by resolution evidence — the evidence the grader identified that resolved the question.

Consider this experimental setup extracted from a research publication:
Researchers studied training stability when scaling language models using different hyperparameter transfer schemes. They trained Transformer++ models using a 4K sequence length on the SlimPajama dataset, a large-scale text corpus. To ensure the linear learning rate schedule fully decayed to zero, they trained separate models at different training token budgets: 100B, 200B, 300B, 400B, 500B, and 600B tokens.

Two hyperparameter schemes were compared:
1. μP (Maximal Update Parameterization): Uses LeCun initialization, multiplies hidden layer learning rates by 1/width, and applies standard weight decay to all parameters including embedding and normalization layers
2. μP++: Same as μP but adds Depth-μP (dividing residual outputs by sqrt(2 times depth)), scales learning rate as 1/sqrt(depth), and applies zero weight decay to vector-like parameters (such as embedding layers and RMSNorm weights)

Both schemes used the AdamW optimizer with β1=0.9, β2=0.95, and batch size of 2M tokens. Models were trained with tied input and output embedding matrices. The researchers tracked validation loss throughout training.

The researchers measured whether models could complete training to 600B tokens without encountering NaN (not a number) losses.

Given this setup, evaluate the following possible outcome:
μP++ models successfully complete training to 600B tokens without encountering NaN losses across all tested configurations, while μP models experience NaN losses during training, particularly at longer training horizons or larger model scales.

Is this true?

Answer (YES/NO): YES